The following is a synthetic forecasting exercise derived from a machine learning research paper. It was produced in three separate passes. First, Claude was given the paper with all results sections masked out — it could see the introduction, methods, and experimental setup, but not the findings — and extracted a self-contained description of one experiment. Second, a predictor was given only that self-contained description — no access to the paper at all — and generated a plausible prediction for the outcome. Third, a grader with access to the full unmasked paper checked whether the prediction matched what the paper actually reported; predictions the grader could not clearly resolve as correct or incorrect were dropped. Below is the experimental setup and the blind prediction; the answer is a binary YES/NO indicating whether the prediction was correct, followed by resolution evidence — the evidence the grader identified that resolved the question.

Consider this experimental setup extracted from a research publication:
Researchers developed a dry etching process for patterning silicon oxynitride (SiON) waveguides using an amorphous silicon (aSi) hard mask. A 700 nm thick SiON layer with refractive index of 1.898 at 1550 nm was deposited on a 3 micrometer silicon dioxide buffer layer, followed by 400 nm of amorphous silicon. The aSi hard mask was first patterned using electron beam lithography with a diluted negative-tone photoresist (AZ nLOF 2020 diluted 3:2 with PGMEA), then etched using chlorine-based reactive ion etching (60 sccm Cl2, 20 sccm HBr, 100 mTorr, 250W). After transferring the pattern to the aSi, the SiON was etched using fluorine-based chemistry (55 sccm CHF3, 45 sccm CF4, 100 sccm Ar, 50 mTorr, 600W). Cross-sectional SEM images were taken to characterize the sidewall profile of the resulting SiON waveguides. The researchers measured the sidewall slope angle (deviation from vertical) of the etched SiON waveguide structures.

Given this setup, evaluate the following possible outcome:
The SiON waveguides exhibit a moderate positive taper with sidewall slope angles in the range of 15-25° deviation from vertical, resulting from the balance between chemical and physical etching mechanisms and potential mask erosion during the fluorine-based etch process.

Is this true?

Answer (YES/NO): NO